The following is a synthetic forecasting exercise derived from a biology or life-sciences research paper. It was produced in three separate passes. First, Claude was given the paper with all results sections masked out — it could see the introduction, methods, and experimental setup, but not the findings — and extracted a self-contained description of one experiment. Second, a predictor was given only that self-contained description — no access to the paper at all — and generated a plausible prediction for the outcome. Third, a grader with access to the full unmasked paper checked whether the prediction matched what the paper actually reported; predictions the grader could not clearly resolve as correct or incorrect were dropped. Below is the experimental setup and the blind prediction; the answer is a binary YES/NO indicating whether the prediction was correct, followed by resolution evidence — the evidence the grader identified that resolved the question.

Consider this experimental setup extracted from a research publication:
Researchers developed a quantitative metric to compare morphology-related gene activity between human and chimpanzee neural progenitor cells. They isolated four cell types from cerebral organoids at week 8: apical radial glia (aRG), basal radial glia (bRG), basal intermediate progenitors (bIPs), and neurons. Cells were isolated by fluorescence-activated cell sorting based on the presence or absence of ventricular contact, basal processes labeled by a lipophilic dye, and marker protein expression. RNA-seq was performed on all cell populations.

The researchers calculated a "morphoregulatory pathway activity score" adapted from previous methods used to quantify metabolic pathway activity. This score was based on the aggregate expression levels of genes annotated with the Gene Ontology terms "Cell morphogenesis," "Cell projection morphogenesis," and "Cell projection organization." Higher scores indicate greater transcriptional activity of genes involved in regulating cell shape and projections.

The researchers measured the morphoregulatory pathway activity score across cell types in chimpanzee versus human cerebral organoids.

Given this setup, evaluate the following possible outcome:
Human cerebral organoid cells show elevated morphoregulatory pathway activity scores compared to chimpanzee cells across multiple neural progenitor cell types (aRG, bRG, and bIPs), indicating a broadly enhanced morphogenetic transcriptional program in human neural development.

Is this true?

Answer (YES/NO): NO